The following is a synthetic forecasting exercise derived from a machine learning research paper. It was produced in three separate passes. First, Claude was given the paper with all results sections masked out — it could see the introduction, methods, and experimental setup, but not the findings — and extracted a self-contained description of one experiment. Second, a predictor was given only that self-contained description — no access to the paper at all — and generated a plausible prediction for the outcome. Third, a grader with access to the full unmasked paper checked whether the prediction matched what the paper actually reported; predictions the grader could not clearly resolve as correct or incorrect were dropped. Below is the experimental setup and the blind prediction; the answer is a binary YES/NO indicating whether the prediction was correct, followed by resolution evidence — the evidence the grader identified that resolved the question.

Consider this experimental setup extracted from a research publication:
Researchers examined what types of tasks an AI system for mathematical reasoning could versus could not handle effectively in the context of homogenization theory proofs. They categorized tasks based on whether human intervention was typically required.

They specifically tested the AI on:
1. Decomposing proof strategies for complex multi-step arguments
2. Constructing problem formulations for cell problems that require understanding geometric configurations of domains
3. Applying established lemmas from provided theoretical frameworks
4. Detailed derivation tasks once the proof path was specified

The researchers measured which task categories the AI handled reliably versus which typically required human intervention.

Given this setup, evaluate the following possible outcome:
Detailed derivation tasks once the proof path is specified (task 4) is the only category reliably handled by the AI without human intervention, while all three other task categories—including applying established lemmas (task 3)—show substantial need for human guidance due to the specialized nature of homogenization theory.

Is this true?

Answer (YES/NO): NO